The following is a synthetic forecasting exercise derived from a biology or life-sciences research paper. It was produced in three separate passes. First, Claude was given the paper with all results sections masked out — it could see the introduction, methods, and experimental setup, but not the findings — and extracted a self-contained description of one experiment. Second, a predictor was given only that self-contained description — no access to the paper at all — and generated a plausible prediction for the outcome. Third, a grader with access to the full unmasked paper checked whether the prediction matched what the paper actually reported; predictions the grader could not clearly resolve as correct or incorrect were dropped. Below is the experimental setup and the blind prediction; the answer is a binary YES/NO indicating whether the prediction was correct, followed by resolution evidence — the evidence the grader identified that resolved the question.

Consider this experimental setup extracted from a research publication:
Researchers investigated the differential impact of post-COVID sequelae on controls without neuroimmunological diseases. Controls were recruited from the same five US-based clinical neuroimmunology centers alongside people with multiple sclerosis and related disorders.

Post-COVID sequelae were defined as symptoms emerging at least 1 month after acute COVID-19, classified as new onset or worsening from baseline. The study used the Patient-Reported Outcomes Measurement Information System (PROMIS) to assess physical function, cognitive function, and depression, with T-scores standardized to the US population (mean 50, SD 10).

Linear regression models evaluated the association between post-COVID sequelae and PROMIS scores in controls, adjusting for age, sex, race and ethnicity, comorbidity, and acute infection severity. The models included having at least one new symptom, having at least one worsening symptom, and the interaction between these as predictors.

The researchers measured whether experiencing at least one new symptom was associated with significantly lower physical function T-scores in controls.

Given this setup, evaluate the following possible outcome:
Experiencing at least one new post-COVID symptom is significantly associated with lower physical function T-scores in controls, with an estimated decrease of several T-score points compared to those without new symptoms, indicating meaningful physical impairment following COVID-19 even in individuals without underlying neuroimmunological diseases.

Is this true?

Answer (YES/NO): NO